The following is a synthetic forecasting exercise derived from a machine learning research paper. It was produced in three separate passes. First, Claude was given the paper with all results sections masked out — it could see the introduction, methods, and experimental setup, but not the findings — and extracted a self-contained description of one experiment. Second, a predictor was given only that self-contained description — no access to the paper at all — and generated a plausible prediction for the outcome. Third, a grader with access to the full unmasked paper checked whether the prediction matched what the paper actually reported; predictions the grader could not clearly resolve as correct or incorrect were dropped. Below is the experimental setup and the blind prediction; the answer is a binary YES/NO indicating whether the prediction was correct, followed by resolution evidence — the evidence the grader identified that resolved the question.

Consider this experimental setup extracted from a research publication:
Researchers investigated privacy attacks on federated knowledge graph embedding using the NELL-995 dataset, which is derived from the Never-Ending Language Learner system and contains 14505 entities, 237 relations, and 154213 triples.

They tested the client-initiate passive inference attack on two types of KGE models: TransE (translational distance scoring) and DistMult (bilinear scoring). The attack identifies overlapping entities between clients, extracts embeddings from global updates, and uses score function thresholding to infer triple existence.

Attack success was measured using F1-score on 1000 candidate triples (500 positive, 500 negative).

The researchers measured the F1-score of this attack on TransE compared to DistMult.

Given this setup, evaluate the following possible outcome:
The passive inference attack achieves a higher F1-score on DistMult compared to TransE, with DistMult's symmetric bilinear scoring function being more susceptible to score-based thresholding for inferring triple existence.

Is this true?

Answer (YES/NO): YES